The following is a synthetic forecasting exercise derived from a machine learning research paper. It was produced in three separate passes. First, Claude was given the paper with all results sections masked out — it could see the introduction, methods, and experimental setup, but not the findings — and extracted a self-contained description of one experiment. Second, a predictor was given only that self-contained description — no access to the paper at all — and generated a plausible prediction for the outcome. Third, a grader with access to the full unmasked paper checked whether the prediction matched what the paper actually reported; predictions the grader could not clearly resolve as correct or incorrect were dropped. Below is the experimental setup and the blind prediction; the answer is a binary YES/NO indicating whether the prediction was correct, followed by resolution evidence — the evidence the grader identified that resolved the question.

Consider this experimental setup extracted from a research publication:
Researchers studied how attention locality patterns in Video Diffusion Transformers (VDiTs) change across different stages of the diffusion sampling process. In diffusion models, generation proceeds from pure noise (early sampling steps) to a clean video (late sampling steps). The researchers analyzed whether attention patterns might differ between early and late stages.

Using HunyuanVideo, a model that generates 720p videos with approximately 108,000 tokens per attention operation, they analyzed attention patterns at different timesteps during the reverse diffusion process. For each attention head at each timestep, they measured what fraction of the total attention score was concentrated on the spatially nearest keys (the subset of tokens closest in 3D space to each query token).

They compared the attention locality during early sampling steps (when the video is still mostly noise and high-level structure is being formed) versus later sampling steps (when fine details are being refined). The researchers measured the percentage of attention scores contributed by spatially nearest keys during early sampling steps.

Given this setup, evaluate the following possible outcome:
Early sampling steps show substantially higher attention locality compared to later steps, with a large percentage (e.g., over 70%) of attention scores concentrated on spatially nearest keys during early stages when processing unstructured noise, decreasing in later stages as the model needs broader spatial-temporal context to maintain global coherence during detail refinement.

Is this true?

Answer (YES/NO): NO